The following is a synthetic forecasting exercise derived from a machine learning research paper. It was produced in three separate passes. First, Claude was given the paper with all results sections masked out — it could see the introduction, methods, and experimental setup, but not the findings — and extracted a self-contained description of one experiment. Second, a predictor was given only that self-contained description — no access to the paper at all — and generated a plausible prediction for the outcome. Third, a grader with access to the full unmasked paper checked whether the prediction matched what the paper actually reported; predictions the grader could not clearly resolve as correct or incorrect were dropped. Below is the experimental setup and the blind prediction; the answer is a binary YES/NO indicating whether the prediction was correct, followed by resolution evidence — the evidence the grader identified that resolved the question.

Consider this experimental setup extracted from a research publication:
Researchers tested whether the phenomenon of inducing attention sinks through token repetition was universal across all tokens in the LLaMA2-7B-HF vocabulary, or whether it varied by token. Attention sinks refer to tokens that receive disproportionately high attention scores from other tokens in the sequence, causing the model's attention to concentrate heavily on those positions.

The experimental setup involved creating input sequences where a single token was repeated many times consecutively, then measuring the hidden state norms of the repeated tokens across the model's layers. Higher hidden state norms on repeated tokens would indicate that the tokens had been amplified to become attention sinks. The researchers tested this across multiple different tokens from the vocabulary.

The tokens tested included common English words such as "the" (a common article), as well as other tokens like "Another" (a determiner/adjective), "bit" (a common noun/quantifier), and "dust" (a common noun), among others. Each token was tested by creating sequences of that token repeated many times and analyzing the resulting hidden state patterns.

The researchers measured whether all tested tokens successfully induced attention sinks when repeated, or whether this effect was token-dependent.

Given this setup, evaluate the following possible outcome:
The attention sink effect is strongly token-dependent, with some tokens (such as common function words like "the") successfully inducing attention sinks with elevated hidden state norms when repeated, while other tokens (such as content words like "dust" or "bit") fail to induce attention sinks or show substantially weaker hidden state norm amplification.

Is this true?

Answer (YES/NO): YES